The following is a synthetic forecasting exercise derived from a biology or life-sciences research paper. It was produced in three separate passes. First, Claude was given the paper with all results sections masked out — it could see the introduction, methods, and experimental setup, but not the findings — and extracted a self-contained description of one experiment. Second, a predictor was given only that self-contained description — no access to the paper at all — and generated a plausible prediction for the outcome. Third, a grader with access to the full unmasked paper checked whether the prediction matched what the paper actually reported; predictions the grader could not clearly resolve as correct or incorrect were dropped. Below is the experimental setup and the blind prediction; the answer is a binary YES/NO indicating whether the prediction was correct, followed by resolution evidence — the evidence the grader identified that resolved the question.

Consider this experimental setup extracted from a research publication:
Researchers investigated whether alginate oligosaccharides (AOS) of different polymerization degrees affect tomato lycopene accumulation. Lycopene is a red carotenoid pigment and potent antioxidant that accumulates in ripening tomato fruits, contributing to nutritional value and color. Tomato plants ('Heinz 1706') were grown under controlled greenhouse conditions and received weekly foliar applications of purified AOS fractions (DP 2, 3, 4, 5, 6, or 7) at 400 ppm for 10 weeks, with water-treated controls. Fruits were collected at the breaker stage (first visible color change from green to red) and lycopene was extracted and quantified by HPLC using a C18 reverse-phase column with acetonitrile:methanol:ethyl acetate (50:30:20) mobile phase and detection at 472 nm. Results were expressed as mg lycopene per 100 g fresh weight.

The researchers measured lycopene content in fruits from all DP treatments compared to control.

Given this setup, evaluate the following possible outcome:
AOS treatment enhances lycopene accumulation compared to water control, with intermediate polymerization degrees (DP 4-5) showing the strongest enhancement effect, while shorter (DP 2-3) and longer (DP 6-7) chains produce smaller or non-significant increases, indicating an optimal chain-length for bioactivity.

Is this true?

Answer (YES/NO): NO